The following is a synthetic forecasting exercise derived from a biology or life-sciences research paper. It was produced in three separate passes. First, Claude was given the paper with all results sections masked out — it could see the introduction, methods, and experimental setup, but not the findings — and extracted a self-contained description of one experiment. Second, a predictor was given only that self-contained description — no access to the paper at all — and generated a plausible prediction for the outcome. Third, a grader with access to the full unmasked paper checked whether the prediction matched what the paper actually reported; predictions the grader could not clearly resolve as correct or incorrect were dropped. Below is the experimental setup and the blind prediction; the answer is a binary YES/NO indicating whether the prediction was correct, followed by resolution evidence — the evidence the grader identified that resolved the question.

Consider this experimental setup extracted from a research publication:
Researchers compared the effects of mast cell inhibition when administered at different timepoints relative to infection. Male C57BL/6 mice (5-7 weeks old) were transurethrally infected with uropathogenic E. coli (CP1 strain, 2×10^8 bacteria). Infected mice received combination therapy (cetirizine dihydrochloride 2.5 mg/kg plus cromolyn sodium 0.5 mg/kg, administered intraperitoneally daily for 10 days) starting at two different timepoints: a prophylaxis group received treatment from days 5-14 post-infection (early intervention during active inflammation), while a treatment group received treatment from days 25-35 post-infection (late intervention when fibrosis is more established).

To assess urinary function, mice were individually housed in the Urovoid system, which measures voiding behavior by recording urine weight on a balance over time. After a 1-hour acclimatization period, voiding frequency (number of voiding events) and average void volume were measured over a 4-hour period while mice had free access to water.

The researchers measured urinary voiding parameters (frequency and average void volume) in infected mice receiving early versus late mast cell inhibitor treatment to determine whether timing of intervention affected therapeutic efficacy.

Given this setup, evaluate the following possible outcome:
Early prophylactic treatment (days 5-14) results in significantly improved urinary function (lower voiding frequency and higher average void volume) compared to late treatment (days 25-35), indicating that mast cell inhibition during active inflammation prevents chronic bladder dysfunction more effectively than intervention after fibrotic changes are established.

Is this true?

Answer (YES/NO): NO